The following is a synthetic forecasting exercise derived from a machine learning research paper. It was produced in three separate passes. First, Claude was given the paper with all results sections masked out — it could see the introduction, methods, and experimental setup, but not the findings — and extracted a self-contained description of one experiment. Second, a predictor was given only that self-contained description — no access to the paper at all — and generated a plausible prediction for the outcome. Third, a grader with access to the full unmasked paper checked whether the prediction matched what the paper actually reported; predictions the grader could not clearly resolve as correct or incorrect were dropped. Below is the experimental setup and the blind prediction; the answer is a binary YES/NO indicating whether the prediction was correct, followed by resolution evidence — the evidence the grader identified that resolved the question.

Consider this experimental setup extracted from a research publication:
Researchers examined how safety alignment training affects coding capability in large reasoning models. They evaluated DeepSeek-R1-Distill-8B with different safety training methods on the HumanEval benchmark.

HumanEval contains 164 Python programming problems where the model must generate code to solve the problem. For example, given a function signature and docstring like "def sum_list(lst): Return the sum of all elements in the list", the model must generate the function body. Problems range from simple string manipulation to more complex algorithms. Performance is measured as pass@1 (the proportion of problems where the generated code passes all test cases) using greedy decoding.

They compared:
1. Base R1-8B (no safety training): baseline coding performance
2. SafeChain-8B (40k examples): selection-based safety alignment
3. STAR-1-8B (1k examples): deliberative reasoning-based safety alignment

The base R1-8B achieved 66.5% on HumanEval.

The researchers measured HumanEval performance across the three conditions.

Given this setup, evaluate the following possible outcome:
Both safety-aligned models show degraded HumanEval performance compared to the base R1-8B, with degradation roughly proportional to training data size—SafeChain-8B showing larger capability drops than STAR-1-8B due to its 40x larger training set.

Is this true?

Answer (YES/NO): NO